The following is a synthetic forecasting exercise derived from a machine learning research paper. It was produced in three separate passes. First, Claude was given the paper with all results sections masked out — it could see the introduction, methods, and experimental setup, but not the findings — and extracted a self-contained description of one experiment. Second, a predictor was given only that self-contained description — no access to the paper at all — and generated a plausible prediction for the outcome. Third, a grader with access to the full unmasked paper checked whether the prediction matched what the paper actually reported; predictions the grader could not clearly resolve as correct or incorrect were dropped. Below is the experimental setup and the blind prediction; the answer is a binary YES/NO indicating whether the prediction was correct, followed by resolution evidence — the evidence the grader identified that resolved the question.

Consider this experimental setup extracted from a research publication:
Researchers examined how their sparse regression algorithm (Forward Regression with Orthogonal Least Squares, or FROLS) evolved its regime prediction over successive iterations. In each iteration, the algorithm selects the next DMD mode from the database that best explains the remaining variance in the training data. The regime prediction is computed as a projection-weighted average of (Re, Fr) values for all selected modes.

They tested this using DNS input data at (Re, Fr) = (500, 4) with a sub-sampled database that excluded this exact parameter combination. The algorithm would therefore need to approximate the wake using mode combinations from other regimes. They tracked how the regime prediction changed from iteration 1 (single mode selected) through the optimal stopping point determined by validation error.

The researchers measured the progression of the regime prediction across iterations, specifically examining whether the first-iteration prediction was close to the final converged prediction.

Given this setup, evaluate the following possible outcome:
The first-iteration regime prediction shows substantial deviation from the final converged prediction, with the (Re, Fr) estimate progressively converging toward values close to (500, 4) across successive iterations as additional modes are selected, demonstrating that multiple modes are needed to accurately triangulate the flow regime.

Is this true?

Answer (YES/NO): YES